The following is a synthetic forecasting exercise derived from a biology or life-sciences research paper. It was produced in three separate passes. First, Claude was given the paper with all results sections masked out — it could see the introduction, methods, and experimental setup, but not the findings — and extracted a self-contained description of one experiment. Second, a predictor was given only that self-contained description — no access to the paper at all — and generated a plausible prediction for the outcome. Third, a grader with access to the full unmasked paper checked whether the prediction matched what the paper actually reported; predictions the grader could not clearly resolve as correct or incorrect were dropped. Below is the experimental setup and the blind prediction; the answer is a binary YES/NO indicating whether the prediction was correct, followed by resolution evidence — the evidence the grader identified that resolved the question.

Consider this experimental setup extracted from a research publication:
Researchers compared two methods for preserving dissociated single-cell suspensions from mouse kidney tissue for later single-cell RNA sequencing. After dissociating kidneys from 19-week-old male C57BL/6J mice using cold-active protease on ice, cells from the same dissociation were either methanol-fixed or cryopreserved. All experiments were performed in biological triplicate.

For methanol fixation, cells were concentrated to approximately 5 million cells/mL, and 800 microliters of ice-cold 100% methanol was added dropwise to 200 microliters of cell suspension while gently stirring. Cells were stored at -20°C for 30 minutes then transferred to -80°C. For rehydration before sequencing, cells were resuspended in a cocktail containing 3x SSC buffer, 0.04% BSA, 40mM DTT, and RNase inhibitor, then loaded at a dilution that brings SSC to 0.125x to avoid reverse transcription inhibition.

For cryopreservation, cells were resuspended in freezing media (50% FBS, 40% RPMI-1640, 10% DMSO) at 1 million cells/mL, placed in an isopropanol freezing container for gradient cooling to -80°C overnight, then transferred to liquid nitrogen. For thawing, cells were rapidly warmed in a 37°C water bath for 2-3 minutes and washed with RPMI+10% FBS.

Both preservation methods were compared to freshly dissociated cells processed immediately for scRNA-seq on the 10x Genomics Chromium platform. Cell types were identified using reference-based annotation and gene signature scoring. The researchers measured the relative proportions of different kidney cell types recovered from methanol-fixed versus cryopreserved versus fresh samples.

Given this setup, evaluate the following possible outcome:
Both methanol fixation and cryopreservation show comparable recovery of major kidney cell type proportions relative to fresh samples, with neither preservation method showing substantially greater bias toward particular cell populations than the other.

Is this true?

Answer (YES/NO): NO